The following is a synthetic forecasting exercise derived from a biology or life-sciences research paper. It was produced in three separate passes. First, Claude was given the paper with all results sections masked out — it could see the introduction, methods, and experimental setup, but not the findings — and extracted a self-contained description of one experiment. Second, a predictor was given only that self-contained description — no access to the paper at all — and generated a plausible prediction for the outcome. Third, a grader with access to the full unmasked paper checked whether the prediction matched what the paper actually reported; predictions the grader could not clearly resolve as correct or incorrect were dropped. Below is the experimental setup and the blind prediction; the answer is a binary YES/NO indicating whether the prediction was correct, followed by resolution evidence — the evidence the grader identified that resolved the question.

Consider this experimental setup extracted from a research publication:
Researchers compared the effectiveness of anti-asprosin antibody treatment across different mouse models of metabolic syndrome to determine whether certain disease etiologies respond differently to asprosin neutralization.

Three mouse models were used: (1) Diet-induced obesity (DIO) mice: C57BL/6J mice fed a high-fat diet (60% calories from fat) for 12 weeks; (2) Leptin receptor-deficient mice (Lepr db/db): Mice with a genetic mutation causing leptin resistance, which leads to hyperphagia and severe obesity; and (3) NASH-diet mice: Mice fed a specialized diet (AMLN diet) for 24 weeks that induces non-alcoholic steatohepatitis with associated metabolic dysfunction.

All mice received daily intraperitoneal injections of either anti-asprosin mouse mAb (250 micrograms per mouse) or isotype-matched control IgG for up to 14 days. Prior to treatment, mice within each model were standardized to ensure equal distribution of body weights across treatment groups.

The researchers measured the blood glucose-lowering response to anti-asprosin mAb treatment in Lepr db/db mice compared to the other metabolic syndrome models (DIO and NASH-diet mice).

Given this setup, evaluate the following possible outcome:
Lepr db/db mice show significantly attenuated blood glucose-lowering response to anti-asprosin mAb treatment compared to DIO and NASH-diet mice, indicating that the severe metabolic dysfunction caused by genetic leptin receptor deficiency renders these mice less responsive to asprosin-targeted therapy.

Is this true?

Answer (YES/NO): NO